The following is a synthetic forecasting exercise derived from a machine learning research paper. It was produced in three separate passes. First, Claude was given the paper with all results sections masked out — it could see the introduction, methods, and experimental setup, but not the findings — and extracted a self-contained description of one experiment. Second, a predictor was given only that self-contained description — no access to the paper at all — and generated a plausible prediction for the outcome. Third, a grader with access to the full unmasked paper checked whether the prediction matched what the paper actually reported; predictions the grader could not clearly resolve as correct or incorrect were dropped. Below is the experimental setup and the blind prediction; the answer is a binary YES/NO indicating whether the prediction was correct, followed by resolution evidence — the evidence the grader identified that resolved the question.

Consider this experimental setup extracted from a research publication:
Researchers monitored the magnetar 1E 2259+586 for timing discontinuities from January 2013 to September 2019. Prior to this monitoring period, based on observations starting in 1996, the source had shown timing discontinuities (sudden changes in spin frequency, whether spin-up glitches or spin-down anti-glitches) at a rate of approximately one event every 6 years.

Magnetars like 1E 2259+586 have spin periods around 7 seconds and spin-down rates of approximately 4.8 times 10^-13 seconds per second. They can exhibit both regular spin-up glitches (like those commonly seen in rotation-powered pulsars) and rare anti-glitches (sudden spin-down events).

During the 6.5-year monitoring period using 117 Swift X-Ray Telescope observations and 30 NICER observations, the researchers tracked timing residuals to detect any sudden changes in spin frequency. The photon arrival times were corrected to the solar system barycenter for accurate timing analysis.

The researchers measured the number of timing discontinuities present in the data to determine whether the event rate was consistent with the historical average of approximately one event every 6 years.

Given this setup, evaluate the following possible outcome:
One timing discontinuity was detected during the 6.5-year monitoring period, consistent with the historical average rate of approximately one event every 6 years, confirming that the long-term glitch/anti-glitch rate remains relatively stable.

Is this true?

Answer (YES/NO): NO